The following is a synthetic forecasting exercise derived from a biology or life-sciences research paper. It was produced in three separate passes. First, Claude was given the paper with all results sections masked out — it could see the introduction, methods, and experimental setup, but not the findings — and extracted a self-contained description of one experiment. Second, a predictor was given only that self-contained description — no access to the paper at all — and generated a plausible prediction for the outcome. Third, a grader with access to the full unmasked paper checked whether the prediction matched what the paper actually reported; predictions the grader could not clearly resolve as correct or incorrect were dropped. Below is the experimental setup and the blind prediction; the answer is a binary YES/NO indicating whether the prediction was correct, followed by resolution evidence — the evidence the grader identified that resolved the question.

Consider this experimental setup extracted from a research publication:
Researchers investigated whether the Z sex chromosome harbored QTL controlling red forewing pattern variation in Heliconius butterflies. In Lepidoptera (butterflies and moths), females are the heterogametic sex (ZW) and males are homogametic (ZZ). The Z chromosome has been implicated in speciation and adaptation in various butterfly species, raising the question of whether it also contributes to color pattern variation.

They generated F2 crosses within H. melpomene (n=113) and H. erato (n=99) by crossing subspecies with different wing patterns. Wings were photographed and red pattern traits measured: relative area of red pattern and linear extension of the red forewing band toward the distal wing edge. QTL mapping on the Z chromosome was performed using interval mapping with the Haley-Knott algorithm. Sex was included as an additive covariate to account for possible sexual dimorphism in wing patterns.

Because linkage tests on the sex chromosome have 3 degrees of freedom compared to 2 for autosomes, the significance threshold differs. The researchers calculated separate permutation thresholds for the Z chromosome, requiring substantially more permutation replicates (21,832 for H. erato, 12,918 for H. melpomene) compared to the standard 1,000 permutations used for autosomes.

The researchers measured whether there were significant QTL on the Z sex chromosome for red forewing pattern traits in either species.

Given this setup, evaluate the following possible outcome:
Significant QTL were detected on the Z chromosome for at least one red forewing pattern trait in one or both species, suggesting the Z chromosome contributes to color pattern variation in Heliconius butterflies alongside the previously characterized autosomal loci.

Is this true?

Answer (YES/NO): NO